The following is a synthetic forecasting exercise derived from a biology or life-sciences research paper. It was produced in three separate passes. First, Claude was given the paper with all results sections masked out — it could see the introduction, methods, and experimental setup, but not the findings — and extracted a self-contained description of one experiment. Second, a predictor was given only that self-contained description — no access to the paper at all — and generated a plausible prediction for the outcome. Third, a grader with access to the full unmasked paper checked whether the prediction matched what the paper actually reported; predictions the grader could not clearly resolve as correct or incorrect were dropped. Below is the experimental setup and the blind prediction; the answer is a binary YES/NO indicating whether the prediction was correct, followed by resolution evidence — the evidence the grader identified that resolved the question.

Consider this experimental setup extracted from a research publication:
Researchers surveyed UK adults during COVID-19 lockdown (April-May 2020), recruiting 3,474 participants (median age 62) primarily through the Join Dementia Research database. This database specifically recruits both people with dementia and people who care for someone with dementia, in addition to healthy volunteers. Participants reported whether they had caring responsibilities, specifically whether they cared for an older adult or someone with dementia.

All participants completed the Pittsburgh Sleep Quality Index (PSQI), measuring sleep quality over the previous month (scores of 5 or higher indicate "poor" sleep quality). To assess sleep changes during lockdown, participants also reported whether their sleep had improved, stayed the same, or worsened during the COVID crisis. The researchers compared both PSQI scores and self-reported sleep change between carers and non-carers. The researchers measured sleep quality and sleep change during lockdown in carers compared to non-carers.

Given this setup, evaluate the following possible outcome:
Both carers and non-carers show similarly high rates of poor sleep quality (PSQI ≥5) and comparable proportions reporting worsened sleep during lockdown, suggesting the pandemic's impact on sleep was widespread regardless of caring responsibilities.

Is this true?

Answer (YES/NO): NO